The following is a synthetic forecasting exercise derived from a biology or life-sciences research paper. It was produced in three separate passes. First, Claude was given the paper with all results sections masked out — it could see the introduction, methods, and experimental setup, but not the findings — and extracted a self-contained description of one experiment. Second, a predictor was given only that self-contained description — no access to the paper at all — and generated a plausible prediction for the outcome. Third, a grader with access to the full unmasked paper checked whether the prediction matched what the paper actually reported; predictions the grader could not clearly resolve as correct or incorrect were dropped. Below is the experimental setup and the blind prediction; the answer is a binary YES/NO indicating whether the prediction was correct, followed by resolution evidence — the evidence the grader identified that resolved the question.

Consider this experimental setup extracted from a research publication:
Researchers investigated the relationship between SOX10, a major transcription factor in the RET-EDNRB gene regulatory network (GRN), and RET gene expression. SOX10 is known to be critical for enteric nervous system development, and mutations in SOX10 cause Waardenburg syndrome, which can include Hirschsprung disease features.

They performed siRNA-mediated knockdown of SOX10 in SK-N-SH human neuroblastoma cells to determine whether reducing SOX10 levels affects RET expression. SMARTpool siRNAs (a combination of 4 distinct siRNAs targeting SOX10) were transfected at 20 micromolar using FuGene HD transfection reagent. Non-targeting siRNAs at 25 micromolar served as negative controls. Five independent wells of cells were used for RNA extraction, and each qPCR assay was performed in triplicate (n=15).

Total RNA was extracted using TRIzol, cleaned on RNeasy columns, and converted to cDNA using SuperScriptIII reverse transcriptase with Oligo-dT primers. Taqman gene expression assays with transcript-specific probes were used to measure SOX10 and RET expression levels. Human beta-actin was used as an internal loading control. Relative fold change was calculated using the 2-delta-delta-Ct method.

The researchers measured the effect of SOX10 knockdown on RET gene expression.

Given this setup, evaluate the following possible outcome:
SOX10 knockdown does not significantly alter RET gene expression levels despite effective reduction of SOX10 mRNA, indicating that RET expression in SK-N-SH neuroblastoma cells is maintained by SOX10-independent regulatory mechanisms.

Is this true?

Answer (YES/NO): NO